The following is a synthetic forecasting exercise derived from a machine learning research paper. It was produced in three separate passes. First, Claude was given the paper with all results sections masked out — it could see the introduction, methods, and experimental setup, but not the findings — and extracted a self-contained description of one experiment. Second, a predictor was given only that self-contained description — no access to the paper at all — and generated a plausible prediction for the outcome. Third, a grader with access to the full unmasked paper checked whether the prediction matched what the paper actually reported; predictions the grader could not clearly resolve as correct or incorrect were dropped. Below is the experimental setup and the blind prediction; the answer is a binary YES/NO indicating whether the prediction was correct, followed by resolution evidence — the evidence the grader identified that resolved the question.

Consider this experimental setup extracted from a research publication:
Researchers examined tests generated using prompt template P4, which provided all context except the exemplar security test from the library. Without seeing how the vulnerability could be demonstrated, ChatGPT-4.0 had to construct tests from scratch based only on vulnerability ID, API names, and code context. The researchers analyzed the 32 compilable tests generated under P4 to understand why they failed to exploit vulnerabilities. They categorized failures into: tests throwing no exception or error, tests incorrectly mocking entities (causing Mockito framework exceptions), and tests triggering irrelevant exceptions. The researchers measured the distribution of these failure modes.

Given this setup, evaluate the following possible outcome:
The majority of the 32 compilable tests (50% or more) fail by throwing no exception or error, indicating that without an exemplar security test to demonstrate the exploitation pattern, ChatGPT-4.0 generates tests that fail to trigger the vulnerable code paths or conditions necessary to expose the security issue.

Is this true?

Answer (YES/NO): NO